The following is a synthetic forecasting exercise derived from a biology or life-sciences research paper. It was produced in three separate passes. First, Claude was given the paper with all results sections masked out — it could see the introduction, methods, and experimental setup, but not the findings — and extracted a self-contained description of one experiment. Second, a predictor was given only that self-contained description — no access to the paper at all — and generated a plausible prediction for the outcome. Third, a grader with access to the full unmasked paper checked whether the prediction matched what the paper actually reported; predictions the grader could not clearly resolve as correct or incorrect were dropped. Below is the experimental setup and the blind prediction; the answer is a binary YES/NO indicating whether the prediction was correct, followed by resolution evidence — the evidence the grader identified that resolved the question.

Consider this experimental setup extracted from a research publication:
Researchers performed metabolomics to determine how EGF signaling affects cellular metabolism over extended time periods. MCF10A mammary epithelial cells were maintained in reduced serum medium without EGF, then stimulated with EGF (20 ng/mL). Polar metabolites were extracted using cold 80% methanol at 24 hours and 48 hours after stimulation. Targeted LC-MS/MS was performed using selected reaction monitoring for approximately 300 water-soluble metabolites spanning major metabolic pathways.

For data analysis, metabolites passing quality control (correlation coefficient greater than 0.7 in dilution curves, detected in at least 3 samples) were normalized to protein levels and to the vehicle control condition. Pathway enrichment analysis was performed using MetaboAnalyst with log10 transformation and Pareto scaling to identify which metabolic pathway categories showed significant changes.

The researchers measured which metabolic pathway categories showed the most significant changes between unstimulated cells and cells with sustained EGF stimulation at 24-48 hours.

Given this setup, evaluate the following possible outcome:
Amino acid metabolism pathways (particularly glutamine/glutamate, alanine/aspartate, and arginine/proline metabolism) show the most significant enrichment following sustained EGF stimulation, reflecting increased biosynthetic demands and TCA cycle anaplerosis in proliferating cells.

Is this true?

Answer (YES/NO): NO